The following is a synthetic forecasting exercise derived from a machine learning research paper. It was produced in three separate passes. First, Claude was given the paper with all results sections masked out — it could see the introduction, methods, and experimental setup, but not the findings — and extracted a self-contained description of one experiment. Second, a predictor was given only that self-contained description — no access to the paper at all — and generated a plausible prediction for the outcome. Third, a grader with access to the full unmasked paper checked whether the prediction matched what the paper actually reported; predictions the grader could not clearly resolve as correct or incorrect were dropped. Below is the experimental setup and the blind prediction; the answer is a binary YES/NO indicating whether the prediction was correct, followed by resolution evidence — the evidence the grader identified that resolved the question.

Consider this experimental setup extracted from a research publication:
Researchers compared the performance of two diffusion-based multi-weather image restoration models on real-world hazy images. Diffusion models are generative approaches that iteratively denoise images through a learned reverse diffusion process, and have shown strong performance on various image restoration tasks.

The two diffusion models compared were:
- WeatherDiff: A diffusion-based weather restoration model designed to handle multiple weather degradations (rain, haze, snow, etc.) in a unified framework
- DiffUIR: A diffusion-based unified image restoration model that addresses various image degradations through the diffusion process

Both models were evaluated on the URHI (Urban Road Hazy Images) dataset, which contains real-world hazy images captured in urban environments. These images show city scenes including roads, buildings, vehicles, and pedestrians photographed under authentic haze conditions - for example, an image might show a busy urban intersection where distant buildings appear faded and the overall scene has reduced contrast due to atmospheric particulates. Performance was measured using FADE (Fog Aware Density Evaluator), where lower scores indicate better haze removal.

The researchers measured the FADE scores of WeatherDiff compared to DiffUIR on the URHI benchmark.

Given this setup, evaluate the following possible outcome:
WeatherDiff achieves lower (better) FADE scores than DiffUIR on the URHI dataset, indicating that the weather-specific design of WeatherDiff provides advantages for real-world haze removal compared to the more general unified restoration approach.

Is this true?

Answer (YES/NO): NO